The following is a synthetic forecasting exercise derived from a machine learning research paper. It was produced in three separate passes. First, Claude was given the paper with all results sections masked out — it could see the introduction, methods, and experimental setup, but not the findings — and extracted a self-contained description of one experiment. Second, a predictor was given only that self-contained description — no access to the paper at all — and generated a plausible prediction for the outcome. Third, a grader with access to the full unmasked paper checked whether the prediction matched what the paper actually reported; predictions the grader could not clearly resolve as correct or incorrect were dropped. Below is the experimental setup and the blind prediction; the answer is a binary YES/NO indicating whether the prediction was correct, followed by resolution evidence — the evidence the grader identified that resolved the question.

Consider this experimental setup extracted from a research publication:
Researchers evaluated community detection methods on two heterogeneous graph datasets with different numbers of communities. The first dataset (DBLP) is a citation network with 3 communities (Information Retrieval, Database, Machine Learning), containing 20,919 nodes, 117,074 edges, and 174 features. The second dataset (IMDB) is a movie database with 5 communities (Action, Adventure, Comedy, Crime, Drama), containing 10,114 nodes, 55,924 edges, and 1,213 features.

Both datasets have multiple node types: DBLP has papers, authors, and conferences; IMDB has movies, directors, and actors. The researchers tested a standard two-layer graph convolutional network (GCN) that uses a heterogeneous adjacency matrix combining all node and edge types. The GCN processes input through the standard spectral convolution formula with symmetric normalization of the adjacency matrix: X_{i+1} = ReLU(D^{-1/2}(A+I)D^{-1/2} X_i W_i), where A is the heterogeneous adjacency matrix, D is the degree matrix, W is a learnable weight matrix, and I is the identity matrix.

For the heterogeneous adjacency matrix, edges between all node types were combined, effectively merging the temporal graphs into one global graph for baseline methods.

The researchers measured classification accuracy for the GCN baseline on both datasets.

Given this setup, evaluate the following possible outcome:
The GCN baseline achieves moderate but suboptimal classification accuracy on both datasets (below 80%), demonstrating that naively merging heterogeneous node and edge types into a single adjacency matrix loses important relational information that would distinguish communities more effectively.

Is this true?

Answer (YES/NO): NO